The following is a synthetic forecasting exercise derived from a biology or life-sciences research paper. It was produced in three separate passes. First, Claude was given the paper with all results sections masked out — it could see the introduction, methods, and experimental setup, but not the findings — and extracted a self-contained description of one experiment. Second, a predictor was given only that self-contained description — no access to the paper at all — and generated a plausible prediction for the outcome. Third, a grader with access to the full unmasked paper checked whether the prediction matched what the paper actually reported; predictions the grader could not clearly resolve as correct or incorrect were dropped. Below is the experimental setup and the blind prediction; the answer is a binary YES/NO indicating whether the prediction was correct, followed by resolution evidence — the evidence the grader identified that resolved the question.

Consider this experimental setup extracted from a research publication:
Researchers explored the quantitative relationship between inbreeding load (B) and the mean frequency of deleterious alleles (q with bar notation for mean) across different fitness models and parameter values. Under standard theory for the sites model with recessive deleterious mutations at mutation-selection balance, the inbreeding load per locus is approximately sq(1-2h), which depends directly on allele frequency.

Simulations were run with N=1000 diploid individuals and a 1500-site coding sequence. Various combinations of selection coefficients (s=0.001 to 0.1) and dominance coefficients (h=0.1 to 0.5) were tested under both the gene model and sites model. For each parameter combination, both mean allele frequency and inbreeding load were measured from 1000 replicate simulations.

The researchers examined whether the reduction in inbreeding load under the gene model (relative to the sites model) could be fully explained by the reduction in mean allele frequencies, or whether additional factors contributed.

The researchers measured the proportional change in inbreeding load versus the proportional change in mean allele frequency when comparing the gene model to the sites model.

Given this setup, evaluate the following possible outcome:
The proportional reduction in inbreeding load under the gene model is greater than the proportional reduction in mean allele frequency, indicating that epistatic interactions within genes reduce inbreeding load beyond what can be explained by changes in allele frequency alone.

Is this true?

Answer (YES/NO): NO